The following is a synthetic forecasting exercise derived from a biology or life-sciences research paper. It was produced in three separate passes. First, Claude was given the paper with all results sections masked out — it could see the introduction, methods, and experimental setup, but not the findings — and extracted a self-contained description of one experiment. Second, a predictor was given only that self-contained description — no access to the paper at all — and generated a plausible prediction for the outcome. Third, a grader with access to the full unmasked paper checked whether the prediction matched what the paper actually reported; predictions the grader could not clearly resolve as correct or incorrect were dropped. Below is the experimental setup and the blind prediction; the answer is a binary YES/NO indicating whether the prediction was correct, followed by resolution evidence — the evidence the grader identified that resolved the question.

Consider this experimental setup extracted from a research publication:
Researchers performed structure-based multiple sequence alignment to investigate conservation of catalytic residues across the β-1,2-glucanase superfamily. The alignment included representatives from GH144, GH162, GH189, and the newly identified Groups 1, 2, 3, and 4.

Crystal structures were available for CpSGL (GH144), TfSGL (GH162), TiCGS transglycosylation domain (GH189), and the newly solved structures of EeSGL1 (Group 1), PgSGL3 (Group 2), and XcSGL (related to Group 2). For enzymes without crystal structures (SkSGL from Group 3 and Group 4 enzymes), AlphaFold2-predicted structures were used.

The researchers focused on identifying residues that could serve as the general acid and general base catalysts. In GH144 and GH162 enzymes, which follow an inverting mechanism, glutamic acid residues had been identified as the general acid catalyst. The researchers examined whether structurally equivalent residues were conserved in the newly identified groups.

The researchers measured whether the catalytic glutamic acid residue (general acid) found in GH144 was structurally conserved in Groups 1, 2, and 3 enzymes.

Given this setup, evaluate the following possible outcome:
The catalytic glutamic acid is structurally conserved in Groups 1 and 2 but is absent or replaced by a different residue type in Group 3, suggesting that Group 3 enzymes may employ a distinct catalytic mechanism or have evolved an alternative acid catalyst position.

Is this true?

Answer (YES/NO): NO